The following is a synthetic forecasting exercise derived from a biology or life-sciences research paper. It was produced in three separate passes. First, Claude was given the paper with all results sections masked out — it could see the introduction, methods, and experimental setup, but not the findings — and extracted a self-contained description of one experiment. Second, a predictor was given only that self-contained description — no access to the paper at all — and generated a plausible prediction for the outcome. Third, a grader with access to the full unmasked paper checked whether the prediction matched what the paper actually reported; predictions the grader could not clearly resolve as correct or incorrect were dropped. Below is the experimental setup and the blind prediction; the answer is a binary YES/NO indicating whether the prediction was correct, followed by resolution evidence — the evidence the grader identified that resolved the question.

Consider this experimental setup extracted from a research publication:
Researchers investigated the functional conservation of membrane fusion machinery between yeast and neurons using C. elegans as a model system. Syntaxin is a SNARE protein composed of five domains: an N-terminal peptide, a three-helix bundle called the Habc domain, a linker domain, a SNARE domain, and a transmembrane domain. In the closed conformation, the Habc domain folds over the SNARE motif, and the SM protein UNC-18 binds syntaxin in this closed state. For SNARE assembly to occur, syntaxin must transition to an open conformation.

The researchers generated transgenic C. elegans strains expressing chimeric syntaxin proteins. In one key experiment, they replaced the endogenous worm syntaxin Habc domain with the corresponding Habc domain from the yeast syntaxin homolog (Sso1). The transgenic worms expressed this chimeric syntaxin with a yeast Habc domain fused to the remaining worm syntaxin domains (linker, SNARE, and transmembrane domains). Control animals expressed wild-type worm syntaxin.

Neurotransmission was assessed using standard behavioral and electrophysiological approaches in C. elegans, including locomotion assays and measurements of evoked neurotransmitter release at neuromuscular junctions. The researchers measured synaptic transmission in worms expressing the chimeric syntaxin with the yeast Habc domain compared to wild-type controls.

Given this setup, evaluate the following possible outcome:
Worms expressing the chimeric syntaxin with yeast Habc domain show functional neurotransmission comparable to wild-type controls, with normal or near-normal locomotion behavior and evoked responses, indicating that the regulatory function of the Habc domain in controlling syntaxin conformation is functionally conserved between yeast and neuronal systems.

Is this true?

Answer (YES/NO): NO